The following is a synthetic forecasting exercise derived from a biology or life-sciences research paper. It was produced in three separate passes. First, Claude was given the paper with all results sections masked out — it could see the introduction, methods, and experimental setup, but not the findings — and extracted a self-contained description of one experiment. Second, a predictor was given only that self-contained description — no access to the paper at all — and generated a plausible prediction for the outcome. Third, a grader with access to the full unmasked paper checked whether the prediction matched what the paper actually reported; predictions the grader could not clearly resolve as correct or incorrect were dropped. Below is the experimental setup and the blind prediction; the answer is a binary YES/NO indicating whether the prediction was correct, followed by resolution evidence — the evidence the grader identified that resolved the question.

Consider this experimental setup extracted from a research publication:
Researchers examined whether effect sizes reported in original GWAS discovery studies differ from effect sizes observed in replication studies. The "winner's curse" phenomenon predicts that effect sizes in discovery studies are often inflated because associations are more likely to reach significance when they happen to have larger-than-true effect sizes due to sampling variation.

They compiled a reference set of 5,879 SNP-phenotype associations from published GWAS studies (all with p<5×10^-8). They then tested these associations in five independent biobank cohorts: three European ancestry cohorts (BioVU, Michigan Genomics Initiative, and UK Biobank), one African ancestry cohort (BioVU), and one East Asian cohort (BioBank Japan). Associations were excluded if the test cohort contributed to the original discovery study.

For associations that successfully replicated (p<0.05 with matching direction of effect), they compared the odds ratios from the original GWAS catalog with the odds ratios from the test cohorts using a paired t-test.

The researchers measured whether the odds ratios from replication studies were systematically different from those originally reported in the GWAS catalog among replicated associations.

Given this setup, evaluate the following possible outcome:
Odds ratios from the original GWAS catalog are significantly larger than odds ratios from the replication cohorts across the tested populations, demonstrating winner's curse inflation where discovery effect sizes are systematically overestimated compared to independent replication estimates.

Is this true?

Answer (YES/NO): YES